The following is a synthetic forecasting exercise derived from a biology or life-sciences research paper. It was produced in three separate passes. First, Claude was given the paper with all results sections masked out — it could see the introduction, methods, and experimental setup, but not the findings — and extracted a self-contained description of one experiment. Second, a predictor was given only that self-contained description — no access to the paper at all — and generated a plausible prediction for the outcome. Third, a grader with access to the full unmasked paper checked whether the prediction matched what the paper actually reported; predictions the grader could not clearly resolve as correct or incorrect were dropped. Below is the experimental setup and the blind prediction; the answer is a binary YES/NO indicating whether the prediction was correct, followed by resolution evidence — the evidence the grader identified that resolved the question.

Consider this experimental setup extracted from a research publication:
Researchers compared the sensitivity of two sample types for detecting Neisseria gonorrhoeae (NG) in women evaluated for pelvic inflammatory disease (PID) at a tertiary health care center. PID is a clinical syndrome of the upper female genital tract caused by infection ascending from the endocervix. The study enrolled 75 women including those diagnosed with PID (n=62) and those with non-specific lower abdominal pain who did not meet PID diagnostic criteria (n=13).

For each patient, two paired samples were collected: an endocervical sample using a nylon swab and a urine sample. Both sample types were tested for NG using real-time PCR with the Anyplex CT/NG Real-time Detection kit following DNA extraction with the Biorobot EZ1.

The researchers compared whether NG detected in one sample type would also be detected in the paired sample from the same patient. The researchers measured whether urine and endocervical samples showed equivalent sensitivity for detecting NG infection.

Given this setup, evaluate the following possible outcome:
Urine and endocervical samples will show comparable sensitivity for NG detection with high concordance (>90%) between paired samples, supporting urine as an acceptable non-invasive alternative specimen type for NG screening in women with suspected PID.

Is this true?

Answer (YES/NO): NO